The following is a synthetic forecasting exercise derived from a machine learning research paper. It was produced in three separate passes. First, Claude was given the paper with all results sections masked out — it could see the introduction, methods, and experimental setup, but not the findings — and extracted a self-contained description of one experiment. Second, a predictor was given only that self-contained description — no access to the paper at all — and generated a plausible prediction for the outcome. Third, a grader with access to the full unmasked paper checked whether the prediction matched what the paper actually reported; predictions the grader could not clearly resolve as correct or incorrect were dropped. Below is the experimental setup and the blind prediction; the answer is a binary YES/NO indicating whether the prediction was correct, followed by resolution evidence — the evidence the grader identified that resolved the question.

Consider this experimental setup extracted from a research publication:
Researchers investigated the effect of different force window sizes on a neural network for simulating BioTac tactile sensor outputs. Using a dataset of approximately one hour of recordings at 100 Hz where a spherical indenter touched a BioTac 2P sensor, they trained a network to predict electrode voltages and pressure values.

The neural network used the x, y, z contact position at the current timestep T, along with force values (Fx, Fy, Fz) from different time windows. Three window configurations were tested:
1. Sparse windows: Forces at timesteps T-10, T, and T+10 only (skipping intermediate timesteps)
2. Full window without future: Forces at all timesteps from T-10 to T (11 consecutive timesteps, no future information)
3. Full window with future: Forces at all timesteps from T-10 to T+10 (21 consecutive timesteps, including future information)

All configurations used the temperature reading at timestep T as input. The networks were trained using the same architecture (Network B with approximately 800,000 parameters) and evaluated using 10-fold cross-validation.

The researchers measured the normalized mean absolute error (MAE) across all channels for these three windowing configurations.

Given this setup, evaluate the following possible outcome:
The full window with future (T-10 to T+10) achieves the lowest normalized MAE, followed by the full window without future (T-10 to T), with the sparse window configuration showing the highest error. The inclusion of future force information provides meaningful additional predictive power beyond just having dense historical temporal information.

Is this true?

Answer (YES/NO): NO